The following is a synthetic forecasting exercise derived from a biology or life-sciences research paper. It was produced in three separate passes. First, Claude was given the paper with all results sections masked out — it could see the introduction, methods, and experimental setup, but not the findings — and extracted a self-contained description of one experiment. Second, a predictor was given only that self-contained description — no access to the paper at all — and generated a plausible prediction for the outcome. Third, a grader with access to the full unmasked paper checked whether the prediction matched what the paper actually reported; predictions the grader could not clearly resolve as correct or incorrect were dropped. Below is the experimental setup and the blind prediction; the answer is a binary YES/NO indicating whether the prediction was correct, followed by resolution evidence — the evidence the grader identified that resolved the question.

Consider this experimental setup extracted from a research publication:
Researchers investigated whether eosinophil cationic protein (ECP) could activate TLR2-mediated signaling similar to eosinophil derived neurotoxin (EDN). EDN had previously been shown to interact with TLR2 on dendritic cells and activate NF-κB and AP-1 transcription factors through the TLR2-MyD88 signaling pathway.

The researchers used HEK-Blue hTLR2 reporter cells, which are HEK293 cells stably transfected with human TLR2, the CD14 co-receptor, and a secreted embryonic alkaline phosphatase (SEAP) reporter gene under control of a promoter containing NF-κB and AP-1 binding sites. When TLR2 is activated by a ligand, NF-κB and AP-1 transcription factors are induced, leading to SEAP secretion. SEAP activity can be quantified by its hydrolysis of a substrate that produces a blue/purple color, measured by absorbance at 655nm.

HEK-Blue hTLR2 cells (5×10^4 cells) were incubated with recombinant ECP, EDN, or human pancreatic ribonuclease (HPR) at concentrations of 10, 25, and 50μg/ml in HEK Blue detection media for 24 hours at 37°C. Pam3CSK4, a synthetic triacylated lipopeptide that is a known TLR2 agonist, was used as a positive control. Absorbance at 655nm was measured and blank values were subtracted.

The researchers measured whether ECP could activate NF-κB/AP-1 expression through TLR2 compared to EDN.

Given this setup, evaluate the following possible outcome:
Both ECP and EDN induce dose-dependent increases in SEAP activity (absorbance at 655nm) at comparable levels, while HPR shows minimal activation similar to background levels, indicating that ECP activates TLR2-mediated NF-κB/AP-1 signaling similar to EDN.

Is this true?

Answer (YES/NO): NO